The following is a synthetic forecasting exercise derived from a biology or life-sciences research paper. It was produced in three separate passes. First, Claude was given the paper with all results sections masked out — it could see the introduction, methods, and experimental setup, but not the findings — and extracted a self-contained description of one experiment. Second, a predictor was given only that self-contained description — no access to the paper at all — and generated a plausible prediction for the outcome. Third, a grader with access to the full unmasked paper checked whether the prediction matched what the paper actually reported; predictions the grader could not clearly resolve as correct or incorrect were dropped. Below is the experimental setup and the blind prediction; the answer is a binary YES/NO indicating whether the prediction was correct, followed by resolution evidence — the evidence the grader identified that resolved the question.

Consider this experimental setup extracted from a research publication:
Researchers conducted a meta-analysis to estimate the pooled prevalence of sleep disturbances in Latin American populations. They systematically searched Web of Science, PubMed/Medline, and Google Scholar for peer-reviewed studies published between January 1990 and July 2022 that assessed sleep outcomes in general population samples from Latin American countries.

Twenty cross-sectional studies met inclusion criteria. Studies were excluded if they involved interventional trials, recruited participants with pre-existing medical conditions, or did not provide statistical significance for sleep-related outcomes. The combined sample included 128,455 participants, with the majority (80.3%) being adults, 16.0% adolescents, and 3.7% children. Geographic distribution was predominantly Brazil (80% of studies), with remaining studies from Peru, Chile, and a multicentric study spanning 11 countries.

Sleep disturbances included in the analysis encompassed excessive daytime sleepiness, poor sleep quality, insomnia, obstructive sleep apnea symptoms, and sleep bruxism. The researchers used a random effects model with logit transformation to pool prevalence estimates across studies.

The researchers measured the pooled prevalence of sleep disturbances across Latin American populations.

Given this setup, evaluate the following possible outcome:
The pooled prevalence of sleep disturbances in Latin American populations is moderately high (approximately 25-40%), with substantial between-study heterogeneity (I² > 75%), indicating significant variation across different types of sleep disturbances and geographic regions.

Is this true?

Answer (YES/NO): YES